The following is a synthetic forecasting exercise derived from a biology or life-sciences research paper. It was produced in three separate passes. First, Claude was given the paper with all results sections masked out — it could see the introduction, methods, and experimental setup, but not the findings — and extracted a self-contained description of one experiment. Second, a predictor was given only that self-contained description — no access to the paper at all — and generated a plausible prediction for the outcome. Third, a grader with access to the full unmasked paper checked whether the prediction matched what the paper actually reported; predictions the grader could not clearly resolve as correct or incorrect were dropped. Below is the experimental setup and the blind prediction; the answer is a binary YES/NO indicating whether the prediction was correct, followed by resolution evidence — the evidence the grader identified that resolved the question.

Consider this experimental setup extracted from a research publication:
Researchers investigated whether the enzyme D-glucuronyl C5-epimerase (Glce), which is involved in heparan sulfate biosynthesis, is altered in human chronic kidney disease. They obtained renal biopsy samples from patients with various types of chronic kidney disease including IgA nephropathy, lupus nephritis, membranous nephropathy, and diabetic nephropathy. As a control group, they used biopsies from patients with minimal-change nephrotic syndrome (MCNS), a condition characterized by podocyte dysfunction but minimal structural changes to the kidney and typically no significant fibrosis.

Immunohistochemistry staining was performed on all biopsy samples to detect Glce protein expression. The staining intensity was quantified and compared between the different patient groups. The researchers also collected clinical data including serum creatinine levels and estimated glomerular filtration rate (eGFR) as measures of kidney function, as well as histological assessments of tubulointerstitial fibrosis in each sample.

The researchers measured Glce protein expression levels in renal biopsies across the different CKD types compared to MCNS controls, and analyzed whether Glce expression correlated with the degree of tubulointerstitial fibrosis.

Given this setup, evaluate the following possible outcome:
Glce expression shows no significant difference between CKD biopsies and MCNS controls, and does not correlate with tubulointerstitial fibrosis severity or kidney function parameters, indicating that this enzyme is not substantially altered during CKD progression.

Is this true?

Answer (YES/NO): NO